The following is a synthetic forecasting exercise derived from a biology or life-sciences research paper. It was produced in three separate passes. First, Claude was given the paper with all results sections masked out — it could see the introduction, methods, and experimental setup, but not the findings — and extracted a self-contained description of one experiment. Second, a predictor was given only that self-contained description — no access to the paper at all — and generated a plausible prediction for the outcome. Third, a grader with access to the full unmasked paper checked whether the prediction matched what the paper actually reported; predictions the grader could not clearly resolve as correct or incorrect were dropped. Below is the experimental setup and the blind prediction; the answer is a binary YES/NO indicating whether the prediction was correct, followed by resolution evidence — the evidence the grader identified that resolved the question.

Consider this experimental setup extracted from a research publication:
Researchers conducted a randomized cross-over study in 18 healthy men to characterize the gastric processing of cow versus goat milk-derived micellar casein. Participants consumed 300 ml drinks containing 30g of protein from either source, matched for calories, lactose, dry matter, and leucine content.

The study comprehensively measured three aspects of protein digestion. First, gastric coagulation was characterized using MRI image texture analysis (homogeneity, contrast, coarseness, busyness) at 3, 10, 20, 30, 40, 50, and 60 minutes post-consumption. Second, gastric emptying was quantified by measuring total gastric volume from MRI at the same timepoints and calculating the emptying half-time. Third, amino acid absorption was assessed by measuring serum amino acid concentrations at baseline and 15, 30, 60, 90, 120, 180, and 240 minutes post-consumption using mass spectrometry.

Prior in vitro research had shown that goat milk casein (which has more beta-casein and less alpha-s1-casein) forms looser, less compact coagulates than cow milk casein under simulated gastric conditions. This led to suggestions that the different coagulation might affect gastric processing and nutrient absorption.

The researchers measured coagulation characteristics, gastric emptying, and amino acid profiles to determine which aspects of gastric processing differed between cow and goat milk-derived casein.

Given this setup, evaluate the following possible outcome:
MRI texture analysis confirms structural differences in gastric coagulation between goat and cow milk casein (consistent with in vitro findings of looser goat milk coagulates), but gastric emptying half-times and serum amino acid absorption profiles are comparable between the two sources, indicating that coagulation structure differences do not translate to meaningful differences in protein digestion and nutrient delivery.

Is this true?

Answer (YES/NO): NO